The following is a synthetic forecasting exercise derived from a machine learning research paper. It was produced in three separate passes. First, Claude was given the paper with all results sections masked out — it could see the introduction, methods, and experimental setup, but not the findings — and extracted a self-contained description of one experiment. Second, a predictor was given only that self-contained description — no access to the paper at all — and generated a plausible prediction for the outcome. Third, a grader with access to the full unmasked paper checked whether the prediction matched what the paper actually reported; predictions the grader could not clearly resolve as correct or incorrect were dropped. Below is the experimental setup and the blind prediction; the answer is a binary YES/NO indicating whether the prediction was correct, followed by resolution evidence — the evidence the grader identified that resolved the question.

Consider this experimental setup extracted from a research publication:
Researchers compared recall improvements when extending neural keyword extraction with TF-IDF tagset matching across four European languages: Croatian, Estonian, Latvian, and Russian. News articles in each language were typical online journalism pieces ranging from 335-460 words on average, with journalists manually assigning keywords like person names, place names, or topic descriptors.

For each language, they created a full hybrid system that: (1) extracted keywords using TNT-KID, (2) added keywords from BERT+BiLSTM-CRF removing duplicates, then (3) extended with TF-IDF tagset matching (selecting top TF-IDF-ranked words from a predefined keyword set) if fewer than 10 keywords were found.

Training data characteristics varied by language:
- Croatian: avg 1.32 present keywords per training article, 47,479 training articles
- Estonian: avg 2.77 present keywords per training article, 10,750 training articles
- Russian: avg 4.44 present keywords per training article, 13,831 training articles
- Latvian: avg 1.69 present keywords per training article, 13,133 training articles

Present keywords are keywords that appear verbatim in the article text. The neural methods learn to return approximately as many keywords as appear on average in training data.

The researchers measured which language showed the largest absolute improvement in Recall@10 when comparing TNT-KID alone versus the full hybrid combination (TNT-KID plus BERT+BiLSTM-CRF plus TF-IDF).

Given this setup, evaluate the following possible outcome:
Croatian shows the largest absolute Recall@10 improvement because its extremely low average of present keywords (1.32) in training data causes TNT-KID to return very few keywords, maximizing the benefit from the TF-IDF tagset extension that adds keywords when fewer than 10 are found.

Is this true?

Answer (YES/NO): NO